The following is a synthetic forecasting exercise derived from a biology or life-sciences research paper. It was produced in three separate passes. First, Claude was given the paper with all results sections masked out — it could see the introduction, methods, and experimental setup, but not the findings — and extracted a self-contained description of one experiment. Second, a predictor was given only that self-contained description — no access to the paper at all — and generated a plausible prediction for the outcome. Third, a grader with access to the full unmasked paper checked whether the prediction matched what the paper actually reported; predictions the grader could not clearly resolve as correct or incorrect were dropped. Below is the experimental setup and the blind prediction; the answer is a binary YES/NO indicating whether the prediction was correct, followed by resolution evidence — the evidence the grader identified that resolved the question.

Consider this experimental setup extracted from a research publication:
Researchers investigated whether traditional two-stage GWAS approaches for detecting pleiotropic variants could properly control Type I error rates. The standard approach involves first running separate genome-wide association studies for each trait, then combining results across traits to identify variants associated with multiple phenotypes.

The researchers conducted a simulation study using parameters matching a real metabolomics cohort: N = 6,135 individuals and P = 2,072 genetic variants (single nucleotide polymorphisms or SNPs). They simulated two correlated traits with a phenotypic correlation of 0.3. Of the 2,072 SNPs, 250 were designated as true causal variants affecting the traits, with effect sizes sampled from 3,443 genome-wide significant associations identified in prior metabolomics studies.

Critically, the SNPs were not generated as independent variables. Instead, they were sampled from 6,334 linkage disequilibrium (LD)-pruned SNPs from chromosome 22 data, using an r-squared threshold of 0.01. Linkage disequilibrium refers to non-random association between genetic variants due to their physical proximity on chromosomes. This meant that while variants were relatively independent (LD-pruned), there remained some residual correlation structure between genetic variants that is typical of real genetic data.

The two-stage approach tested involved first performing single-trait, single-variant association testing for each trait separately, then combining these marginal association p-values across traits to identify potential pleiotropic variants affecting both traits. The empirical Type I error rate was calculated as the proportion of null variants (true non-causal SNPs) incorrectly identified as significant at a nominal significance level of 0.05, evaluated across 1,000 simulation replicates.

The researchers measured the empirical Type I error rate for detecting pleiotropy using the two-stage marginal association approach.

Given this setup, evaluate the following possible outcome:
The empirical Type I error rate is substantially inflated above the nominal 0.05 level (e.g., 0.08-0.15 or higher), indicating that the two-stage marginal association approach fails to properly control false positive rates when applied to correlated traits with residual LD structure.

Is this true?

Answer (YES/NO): YES